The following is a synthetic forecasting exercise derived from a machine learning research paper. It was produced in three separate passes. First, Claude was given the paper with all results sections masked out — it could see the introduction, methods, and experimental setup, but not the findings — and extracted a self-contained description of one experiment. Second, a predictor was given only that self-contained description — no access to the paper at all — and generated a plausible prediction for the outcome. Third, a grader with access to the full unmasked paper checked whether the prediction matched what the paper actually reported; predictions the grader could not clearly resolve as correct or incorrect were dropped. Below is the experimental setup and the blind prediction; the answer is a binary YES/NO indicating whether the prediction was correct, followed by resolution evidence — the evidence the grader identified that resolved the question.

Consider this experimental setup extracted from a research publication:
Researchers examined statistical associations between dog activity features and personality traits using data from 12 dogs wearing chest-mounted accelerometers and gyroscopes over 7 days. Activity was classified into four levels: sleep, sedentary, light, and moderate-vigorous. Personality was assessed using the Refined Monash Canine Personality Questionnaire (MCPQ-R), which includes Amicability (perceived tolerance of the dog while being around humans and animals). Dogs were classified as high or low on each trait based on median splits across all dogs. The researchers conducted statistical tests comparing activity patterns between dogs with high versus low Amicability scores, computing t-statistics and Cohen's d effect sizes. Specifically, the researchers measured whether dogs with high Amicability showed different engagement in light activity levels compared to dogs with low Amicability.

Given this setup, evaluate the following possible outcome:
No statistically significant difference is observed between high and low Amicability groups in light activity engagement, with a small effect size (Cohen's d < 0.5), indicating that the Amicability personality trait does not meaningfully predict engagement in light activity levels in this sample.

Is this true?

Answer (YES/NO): NO